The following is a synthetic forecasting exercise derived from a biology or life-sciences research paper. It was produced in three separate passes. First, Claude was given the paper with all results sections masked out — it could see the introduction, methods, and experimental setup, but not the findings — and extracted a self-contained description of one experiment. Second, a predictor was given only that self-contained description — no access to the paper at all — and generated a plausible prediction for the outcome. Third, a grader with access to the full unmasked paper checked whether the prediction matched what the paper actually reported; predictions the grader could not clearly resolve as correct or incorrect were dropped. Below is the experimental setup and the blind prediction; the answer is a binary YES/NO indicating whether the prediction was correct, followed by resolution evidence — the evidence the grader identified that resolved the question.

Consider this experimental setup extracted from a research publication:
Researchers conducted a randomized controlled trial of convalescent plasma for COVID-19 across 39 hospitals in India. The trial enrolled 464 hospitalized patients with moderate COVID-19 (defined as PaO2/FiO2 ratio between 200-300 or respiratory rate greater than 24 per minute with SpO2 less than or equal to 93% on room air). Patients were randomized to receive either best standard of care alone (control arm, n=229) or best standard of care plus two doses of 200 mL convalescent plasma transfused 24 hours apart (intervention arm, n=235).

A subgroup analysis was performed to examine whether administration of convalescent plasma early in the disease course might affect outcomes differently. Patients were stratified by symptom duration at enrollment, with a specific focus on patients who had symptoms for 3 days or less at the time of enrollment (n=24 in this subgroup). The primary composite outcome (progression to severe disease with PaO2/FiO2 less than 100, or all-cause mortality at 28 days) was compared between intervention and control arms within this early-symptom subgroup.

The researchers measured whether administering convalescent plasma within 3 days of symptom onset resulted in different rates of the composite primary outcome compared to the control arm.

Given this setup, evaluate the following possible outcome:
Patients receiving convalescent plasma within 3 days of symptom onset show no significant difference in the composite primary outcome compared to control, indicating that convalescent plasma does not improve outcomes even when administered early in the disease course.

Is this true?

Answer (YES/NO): YES